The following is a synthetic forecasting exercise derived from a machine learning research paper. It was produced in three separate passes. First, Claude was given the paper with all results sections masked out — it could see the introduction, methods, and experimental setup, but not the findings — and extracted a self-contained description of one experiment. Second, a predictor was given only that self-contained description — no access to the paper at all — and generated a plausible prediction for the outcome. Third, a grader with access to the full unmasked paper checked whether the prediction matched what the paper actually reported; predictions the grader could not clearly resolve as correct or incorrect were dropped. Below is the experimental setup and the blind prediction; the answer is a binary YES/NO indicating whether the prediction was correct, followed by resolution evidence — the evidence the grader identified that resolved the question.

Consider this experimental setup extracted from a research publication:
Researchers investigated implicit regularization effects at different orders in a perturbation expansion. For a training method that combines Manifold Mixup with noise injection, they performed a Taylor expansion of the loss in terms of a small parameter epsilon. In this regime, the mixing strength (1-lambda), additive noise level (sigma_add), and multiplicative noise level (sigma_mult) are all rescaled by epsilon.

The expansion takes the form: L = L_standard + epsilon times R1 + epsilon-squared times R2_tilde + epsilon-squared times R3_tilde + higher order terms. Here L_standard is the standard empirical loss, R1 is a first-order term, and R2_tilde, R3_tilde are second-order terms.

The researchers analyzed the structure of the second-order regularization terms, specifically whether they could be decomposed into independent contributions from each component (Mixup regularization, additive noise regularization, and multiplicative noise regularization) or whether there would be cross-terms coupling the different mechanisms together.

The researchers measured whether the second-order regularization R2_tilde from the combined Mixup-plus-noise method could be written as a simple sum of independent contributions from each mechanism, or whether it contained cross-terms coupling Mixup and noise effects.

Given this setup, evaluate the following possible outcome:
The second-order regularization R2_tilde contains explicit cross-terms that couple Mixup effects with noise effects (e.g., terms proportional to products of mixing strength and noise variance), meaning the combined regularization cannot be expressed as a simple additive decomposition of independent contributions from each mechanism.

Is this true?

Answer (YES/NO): NO